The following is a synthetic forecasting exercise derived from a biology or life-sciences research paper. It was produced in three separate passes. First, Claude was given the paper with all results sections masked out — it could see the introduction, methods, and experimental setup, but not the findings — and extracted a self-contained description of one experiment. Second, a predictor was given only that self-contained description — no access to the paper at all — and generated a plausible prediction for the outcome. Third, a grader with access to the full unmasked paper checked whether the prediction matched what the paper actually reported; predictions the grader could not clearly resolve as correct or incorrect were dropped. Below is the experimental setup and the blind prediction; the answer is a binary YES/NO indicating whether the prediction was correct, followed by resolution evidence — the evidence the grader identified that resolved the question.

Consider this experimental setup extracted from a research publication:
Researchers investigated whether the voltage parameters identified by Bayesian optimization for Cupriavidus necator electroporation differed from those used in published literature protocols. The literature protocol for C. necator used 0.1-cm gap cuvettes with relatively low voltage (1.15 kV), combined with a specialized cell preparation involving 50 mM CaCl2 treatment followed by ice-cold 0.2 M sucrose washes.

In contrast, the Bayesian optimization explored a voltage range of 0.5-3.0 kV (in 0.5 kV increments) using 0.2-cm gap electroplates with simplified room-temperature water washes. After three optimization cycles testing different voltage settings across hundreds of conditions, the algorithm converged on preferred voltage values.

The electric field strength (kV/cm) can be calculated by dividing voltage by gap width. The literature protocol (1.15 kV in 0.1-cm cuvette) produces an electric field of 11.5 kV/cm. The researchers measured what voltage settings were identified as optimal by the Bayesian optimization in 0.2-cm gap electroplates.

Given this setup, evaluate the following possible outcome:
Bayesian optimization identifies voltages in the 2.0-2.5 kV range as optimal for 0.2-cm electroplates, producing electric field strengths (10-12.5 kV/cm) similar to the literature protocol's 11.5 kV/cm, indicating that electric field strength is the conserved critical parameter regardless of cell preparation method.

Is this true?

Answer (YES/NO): NO